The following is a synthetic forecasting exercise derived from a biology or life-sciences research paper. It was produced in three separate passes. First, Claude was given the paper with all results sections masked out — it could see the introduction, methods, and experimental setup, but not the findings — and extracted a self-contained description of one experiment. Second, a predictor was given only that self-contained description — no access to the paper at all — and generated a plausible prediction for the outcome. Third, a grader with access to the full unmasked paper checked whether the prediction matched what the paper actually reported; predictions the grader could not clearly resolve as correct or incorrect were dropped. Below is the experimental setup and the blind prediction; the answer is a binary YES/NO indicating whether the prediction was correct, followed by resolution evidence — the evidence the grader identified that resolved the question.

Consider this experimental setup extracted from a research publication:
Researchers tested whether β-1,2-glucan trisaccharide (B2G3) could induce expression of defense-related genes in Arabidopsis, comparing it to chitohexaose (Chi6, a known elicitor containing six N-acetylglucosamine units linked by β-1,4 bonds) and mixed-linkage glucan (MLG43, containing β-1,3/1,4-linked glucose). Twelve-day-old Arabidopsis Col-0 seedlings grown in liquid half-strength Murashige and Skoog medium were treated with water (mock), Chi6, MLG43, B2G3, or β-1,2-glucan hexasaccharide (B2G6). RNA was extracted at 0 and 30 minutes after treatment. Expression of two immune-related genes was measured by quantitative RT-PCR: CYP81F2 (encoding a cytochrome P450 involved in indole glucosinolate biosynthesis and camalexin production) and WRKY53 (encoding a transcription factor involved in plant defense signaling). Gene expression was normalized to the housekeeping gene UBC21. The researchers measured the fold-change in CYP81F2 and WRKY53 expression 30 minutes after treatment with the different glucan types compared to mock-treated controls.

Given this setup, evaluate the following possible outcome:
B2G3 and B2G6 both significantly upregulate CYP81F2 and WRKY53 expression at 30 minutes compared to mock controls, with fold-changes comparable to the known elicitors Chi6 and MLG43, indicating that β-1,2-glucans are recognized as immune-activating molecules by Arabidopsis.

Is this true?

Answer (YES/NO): YES